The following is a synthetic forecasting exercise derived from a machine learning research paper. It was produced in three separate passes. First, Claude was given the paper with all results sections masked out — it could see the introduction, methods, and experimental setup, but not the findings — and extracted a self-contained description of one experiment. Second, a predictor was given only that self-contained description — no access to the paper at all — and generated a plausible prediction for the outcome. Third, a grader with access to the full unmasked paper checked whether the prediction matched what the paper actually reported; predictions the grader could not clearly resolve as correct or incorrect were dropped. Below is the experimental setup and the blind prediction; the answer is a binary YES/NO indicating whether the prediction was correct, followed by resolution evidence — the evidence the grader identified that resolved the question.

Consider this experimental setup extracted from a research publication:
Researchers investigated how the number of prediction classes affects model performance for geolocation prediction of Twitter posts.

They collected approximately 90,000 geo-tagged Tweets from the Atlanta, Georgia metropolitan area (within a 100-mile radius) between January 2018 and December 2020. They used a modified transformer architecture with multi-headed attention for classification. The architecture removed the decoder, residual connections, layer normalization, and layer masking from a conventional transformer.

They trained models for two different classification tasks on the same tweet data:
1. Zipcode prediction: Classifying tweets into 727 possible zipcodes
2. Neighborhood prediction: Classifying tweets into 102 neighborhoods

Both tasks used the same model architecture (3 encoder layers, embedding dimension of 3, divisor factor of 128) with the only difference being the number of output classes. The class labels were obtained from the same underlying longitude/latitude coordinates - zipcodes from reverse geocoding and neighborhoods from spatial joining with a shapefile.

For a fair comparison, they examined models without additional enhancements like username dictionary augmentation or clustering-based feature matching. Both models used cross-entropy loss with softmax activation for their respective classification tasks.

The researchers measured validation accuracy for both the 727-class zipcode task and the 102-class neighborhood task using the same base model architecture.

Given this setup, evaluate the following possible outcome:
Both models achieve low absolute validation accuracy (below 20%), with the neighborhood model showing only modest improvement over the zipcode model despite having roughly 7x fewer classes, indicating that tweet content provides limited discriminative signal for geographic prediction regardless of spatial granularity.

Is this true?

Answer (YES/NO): NO